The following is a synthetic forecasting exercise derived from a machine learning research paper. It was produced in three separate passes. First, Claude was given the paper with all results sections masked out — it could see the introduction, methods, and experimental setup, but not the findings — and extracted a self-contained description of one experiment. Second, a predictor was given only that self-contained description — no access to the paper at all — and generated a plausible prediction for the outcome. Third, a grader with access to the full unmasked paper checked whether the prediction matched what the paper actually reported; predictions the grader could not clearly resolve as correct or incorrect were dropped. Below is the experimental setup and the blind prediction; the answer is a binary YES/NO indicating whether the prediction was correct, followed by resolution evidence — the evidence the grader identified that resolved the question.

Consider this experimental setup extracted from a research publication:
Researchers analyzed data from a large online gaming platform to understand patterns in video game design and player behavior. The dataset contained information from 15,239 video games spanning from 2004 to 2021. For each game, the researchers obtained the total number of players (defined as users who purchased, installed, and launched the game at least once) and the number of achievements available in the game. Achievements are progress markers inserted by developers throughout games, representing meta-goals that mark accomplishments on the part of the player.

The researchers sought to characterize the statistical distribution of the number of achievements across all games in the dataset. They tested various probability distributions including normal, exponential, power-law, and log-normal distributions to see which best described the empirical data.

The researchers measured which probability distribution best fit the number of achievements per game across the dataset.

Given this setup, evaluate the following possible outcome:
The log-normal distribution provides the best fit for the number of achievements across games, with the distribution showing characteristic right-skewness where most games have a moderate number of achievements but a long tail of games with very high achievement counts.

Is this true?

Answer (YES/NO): YES